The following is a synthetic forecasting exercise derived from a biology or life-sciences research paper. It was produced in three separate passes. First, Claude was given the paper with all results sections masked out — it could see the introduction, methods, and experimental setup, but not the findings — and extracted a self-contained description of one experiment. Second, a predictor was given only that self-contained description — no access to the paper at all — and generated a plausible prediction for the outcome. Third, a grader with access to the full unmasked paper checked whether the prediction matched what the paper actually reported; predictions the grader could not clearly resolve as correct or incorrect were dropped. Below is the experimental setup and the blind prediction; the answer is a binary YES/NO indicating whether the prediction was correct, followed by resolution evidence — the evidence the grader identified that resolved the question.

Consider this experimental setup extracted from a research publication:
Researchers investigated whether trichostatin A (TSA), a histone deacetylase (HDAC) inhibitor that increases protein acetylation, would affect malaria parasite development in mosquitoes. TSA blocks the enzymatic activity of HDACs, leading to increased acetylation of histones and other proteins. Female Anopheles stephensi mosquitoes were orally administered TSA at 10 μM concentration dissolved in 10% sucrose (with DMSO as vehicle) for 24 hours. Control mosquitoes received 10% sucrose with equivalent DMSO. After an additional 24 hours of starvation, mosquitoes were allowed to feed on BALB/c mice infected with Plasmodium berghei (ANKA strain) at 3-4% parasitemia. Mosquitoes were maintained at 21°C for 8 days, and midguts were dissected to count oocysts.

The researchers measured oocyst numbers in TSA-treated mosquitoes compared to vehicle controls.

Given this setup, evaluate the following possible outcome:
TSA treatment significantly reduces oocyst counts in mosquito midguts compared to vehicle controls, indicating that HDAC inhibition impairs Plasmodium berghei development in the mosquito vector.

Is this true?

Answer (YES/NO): YES